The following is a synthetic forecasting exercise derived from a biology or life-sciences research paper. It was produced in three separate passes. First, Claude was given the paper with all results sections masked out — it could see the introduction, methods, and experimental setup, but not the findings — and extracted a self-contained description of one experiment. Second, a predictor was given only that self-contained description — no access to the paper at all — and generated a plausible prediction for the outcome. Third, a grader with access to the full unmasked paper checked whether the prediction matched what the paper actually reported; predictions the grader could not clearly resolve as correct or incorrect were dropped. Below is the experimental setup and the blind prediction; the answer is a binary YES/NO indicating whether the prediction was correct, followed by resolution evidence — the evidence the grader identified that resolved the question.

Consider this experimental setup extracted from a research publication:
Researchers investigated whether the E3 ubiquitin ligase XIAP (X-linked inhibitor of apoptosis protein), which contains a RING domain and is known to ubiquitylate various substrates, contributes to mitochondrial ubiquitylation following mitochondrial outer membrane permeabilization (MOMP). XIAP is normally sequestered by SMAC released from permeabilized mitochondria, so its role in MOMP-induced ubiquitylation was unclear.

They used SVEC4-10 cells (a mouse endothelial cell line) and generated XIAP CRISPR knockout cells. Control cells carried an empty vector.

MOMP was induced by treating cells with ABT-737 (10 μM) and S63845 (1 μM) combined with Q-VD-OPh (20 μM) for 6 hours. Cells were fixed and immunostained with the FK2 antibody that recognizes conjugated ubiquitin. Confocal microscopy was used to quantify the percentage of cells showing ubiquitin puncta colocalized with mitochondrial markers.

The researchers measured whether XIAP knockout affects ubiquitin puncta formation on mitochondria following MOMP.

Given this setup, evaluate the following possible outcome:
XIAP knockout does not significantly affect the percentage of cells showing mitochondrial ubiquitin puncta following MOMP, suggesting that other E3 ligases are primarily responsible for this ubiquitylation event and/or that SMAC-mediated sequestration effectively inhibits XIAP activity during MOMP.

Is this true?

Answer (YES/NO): YES